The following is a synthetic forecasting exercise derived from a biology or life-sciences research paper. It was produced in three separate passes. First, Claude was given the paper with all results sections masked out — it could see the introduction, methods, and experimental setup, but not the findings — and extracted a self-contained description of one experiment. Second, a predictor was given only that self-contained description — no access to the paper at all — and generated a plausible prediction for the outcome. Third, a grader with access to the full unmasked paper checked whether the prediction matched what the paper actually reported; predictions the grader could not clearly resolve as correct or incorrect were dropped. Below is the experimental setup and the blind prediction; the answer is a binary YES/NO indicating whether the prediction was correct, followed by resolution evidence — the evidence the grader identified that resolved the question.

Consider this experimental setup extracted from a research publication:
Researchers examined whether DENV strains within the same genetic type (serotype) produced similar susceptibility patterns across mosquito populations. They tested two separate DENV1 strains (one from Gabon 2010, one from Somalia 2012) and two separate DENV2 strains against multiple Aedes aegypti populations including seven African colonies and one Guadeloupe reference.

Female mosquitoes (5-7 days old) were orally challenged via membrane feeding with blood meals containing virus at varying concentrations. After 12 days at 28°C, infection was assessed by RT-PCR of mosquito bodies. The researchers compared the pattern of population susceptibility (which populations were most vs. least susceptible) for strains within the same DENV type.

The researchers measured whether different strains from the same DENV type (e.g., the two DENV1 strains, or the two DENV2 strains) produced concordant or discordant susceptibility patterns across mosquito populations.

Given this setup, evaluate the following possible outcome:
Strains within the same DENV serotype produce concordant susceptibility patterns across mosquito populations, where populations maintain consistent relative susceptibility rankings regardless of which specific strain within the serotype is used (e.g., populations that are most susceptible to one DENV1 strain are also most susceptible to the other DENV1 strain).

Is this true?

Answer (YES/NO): NO